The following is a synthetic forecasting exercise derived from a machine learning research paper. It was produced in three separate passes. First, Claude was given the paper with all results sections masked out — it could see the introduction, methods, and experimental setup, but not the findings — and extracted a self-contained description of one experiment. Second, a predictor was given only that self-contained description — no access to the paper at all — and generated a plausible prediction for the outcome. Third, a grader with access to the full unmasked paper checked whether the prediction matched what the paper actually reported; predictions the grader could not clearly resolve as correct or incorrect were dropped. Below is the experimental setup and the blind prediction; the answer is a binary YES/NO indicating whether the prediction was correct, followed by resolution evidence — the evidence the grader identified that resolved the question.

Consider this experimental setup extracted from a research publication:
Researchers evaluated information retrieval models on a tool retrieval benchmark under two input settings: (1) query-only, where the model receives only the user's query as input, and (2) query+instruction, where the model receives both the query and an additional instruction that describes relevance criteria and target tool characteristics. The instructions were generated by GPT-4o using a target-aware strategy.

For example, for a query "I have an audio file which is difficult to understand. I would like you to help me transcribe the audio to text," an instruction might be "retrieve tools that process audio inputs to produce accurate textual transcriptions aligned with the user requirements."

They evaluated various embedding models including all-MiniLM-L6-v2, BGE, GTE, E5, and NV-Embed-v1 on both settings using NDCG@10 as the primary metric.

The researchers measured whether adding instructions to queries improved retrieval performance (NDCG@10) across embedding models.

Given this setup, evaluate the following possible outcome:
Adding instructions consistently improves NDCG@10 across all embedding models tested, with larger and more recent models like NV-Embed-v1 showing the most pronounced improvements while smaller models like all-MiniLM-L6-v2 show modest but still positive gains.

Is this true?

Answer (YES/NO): NO